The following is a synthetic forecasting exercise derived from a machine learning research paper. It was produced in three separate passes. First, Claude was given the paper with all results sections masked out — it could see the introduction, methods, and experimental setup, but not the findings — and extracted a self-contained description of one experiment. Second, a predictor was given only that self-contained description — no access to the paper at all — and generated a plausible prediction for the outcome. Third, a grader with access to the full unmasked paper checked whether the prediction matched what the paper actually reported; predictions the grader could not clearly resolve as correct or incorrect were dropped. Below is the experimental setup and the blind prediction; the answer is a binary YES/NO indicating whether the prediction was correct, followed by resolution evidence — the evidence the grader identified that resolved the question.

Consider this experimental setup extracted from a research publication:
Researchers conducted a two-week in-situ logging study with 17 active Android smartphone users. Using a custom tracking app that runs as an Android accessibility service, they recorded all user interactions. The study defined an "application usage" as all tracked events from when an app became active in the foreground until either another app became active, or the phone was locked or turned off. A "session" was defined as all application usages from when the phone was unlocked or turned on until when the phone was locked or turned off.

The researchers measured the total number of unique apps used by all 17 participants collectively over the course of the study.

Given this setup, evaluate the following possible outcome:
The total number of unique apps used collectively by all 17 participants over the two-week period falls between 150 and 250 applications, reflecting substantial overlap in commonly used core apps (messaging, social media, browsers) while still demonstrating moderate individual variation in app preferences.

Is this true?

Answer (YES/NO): NO